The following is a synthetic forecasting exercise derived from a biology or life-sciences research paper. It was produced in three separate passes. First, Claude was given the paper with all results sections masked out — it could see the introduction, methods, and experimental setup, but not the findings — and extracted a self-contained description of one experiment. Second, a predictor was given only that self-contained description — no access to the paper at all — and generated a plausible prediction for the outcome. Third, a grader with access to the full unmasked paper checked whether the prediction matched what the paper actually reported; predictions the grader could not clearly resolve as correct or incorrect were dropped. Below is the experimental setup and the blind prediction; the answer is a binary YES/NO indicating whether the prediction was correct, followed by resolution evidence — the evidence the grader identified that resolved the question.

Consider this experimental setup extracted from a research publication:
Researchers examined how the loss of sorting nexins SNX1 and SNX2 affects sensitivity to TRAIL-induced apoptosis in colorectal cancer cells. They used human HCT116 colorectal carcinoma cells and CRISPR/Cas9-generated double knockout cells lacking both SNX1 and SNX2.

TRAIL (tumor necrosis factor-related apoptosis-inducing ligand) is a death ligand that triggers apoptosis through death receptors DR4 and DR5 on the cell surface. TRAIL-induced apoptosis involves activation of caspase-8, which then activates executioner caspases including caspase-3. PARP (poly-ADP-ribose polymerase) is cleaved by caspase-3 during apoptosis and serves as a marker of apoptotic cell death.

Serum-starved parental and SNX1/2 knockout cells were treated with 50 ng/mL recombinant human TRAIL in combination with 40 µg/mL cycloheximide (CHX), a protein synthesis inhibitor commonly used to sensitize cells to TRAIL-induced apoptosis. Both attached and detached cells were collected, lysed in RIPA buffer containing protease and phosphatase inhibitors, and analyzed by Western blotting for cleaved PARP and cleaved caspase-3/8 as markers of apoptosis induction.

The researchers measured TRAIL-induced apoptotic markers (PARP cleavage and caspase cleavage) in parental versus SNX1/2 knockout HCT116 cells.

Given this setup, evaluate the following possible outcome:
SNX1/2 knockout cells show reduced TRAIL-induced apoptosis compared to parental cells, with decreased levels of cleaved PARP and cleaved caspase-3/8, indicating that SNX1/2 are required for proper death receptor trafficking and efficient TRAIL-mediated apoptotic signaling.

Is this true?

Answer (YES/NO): NO